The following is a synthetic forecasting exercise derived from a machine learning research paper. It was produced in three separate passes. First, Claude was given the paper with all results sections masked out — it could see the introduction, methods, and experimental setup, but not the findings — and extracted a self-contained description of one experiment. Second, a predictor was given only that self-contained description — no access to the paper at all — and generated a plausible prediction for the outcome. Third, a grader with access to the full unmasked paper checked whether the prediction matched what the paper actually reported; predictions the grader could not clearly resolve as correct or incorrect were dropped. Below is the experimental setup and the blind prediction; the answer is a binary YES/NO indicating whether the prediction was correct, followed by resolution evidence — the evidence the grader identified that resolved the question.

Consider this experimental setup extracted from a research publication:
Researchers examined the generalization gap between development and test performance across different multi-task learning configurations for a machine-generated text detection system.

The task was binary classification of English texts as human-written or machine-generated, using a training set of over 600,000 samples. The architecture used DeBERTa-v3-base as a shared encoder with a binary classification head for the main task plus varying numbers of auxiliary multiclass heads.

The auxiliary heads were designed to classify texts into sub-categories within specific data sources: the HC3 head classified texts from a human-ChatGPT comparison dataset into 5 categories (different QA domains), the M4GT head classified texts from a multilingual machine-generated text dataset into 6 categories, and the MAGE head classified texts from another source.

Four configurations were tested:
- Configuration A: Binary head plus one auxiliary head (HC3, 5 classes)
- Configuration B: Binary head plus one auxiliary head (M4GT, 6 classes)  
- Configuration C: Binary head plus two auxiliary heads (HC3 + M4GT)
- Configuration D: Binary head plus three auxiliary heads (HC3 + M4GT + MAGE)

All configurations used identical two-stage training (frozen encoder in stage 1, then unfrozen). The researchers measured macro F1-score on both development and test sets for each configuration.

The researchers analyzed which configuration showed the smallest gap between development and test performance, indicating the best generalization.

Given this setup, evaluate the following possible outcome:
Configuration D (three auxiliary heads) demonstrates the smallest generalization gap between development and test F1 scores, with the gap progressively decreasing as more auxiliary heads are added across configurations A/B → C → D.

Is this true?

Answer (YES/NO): NO